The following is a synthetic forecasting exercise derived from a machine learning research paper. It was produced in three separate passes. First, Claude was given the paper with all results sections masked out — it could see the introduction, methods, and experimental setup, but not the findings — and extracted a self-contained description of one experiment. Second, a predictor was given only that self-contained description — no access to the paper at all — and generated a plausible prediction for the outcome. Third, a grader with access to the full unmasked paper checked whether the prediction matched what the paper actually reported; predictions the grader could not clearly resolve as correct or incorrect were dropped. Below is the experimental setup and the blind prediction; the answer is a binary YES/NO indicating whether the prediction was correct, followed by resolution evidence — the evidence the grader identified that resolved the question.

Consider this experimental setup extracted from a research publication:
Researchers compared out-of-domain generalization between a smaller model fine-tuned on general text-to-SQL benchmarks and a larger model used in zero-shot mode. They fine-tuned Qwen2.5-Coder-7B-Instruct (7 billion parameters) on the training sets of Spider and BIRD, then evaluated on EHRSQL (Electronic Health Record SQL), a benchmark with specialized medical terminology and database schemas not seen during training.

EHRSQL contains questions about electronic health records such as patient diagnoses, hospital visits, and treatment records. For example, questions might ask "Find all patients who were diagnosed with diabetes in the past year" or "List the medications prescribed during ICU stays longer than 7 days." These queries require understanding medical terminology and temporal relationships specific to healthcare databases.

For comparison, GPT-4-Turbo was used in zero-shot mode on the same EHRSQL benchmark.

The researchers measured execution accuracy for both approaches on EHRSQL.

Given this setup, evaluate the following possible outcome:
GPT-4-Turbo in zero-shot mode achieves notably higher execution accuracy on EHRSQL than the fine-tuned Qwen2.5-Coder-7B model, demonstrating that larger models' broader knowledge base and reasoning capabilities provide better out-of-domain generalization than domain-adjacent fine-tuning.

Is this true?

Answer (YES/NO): YES